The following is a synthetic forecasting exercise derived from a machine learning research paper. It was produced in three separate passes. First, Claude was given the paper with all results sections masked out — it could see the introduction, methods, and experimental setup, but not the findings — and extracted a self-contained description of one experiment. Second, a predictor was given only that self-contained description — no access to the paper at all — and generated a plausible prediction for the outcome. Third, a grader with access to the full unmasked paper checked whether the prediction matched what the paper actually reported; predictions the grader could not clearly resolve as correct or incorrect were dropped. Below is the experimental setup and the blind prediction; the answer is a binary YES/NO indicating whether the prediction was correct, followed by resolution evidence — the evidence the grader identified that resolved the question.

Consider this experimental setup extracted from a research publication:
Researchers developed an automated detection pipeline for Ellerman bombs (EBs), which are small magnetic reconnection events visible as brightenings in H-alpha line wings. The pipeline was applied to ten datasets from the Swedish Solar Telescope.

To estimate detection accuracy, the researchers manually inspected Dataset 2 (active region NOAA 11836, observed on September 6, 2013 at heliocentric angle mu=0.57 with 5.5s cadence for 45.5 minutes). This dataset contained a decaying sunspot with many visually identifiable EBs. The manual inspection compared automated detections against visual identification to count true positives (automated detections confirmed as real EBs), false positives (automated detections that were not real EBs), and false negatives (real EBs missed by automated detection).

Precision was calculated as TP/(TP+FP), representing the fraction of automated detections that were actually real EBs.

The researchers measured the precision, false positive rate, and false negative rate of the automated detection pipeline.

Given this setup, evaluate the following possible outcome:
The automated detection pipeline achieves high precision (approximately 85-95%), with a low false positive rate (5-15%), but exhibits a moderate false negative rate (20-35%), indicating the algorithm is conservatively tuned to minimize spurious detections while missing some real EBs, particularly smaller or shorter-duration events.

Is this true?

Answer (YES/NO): NO